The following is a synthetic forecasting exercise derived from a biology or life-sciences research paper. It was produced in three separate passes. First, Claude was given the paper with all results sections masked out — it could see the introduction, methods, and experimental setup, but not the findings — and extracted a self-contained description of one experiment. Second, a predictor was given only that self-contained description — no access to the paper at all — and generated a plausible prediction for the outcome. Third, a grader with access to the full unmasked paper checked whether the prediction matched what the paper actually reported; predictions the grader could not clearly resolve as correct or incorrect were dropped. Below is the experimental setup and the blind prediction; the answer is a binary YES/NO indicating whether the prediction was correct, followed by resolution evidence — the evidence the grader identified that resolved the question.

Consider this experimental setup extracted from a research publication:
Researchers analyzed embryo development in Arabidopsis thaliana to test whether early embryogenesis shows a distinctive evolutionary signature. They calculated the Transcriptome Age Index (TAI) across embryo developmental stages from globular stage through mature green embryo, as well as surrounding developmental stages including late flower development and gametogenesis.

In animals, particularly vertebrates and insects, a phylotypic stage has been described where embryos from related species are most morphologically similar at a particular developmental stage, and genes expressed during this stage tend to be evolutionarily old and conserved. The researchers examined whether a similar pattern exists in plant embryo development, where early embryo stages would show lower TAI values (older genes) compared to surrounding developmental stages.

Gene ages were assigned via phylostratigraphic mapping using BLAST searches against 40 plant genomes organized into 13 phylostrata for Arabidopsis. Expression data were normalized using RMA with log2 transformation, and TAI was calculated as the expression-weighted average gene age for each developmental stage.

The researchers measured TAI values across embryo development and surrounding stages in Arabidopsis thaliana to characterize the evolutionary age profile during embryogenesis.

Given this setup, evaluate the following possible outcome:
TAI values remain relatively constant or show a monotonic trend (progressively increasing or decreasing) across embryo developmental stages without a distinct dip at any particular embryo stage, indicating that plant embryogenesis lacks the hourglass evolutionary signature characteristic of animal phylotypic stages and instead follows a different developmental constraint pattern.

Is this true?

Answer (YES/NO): NO